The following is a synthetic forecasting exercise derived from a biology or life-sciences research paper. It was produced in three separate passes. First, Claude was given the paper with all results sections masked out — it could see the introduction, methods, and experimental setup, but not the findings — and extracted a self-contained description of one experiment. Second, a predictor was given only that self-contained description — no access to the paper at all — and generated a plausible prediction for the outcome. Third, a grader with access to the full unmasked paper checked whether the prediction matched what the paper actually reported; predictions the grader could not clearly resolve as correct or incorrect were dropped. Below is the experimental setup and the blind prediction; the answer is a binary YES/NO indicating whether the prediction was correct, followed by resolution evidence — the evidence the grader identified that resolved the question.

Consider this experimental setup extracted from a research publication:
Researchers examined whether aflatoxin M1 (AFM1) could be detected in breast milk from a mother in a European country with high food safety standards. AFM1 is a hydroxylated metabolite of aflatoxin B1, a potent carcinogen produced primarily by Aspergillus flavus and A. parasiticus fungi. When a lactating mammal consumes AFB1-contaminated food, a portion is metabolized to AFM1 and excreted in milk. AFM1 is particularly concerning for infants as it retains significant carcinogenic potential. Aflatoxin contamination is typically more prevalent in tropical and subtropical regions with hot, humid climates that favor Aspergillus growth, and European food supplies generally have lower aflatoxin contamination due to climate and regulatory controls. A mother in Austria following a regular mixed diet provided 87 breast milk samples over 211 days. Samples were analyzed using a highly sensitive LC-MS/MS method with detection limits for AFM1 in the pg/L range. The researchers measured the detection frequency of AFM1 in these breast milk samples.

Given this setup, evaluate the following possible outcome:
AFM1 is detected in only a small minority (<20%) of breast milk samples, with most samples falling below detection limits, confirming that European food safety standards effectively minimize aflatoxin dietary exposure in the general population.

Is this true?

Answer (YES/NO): NO